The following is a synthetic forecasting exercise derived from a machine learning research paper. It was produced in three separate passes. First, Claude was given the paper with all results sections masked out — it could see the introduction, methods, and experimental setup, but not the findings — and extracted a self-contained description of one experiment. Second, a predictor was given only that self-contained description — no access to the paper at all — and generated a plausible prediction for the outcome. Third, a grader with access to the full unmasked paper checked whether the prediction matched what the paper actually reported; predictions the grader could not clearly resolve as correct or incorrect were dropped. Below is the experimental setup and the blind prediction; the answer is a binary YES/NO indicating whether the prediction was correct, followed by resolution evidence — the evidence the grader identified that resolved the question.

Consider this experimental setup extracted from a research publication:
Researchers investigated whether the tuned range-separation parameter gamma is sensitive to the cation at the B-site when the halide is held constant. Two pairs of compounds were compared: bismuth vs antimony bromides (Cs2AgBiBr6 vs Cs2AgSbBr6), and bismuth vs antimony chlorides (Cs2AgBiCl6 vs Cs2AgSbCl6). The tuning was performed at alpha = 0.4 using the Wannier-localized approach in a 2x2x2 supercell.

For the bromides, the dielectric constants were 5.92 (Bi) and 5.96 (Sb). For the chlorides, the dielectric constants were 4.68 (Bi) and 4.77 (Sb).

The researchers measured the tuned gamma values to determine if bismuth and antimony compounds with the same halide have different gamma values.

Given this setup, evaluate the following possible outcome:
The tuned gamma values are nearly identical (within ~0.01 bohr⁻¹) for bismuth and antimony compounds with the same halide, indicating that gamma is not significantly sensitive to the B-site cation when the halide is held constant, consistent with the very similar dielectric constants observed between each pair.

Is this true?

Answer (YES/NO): YES